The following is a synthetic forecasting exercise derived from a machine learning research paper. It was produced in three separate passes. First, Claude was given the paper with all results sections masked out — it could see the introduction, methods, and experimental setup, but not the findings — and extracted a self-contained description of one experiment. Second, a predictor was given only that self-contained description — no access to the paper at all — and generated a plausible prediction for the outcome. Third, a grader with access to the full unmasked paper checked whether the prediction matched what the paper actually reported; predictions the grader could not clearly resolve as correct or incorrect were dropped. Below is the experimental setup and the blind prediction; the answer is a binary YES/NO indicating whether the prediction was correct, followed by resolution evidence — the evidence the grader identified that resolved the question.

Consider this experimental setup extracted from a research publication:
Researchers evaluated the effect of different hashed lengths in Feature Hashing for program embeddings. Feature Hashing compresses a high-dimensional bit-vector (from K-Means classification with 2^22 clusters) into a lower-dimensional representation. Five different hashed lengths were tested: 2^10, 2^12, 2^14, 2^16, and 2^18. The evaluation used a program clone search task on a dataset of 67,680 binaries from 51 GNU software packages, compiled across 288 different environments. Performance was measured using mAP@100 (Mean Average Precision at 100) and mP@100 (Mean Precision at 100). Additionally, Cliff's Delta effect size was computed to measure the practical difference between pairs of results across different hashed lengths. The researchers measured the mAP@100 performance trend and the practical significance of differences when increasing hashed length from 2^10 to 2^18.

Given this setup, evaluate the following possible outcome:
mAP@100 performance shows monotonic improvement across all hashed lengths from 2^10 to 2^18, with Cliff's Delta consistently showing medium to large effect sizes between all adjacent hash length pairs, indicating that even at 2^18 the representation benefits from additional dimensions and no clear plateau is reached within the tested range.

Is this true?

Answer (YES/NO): NO